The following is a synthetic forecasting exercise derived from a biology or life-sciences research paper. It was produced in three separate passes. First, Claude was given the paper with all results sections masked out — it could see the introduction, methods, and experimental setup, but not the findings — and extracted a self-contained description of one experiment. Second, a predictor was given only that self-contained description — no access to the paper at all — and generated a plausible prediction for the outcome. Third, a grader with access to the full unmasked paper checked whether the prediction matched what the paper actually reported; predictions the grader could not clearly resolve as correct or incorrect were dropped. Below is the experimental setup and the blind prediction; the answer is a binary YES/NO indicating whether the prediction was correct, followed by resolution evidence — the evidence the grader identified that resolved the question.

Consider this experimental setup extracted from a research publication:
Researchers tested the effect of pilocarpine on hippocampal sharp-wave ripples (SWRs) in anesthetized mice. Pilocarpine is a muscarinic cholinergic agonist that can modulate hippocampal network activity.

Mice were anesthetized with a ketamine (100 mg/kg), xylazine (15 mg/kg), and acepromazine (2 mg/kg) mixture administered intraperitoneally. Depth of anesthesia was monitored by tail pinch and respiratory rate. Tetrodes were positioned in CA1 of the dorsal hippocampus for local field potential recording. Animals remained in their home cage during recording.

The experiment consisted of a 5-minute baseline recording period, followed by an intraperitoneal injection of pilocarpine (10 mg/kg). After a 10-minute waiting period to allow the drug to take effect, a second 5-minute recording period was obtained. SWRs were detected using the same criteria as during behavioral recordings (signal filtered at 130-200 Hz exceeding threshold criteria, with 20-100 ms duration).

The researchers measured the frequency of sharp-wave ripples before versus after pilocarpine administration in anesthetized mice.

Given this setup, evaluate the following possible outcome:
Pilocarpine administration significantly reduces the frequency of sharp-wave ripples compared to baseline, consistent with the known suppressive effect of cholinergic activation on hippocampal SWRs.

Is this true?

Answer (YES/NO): YES